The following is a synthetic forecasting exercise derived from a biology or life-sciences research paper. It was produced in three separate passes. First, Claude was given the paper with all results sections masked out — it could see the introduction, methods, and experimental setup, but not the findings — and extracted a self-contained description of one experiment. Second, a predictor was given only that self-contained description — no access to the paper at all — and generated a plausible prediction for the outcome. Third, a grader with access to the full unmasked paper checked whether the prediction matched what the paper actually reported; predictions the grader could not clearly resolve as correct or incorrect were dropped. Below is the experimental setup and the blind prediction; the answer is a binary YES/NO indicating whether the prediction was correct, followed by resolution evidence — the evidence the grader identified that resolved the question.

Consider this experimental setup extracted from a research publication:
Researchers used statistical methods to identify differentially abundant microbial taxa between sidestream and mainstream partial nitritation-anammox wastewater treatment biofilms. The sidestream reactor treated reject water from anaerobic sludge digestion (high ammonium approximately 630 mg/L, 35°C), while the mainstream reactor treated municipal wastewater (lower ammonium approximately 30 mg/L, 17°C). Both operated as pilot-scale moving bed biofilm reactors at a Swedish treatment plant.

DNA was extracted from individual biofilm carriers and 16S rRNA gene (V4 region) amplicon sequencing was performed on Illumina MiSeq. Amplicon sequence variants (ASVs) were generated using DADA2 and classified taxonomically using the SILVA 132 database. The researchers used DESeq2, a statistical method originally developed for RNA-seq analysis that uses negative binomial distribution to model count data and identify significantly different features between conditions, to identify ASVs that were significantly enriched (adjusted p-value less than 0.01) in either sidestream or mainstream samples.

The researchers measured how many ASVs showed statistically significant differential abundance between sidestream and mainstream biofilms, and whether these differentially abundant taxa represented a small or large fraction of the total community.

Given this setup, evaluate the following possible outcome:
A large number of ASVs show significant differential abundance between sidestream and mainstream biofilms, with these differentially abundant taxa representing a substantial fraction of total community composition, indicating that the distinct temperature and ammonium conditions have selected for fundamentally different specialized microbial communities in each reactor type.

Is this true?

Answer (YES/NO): YES